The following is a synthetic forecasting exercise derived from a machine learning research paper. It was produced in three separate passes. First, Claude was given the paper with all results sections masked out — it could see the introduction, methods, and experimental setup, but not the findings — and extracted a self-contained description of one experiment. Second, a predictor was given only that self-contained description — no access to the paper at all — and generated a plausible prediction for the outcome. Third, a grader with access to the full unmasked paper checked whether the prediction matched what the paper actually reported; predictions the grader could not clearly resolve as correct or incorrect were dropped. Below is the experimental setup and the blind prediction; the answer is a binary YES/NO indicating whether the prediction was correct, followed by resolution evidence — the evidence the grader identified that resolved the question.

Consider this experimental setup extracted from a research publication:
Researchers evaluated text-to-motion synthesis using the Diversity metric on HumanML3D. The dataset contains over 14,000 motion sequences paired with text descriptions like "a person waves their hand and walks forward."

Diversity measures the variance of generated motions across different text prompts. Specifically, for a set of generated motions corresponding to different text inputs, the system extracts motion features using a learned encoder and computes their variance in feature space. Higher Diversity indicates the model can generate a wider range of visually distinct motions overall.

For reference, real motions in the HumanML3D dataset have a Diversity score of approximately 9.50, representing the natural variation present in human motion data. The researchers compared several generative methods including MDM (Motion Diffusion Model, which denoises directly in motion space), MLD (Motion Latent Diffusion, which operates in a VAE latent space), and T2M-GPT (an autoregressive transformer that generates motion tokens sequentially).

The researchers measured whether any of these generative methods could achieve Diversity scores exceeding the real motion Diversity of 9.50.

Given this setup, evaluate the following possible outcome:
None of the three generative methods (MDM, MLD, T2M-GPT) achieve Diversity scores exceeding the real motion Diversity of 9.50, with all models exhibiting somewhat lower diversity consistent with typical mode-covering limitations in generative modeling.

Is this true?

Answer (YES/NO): NO